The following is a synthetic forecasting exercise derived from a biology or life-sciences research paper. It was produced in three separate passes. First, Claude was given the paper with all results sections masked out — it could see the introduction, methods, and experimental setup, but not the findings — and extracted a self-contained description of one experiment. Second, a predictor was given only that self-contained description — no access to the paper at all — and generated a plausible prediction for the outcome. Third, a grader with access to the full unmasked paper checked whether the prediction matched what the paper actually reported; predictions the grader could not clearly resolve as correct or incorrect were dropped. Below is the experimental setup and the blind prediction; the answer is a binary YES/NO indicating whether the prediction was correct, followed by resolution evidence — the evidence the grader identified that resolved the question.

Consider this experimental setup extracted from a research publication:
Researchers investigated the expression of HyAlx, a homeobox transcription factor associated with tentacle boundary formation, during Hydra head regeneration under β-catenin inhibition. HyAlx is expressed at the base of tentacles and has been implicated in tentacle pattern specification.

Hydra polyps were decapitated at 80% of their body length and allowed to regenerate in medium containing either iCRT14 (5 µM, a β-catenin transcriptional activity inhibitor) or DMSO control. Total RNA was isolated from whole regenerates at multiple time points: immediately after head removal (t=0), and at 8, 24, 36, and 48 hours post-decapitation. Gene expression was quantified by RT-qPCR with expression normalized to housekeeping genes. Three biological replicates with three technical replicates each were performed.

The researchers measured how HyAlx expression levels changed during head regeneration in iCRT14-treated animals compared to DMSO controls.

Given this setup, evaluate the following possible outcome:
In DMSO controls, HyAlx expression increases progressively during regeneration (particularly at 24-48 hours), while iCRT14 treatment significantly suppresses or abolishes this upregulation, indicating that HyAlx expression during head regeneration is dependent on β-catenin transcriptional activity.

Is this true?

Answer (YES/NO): YES